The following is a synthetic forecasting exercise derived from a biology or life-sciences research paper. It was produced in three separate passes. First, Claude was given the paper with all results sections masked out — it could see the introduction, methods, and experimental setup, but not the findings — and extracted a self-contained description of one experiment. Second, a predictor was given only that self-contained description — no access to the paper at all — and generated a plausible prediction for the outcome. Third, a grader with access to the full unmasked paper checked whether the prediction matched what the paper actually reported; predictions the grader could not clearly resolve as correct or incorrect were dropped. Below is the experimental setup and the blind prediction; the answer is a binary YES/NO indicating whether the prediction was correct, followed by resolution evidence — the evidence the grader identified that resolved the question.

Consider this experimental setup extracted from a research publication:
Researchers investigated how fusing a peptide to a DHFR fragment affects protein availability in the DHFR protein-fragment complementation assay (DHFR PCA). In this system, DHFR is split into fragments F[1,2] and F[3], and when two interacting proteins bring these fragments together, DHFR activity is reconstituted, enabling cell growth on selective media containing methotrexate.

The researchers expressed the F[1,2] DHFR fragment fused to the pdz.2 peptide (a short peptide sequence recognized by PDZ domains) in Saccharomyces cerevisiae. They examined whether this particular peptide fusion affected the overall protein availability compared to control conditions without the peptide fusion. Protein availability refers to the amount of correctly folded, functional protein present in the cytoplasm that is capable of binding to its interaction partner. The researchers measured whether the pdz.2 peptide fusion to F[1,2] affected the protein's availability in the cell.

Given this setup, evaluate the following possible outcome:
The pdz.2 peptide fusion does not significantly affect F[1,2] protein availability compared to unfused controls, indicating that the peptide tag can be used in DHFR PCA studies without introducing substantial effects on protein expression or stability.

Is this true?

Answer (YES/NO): NO